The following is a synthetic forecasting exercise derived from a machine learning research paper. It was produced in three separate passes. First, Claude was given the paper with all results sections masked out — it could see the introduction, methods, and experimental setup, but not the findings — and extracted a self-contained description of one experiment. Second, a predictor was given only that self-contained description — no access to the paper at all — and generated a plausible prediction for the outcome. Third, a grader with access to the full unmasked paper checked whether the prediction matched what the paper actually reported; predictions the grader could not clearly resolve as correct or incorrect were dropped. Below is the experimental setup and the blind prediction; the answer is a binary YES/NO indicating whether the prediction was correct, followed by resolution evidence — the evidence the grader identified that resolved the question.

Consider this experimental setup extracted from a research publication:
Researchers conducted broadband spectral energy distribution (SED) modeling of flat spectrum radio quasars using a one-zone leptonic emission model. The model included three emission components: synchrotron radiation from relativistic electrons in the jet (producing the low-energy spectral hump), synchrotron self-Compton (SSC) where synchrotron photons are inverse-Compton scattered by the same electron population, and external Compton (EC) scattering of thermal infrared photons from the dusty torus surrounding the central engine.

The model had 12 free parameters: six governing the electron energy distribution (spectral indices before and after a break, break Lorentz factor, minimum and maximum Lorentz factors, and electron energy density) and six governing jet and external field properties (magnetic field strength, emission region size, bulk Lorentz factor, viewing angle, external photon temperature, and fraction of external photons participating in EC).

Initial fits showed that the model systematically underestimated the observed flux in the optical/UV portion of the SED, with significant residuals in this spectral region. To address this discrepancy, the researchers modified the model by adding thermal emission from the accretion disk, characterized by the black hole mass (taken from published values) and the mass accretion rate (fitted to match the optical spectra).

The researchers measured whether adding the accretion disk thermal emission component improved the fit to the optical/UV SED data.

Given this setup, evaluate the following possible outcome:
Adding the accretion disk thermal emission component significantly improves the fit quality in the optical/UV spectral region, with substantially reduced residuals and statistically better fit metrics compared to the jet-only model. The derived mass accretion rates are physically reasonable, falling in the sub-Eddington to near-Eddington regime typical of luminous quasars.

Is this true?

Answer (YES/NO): NO